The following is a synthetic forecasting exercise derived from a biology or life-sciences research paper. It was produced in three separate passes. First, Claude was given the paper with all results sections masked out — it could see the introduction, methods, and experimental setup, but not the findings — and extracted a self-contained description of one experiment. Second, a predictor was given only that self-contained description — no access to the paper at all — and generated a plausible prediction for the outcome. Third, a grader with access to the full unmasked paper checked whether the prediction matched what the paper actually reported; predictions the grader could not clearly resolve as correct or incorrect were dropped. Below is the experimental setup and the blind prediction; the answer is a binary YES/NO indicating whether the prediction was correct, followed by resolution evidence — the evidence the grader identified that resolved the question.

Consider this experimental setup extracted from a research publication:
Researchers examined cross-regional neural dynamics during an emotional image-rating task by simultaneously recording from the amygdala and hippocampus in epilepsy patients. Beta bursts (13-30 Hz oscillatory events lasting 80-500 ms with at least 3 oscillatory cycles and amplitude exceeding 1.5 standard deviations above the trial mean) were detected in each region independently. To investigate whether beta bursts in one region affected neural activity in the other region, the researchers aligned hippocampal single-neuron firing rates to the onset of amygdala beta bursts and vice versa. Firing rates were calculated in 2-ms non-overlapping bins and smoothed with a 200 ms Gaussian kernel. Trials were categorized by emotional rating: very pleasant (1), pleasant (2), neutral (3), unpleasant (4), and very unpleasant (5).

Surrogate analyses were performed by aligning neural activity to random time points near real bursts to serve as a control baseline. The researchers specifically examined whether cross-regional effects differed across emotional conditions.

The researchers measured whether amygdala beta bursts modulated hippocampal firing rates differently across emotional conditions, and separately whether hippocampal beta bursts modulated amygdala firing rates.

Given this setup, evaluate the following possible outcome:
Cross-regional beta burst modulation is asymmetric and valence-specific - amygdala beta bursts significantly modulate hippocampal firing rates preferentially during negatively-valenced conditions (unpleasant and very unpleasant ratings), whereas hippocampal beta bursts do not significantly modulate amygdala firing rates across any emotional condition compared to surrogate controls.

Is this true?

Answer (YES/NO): NO